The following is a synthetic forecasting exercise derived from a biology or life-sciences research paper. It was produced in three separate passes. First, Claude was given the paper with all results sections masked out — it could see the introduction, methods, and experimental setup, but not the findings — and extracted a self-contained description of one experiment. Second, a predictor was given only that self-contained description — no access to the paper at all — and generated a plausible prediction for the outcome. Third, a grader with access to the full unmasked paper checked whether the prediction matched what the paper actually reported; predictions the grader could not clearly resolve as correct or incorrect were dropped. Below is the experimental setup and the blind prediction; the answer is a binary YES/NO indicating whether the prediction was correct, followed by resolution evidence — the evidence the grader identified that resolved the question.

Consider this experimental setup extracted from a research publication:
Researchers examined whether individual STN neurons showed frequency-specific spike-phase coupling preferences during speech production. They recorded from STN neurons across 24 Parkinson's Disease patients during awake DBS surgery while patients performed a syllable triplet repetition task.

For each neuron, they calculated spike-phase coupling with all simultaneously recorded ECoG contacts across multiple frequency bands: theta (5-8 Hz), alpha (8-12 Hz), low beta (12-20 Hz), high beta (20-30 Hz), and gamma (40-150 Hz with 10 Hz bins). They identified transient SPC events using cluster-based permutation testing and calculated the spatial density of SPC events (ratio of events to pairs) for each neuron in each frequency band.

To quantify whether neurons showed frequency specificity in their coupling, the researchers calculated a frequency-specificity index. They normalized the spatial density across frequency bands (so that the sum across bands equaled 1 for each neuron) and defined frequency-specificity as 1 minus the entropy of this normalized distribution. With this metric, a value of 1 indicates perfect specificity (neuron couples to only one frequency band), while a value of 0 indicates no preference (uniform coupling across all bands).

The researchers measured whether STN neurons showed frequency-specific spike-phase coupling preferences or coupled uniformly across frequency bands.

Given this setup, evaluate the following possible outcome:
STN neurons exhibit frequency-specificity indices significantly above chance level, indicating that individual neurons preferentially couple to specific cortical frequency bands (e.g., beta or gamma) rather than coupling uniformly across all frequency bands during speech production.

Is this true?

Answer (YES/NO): YES